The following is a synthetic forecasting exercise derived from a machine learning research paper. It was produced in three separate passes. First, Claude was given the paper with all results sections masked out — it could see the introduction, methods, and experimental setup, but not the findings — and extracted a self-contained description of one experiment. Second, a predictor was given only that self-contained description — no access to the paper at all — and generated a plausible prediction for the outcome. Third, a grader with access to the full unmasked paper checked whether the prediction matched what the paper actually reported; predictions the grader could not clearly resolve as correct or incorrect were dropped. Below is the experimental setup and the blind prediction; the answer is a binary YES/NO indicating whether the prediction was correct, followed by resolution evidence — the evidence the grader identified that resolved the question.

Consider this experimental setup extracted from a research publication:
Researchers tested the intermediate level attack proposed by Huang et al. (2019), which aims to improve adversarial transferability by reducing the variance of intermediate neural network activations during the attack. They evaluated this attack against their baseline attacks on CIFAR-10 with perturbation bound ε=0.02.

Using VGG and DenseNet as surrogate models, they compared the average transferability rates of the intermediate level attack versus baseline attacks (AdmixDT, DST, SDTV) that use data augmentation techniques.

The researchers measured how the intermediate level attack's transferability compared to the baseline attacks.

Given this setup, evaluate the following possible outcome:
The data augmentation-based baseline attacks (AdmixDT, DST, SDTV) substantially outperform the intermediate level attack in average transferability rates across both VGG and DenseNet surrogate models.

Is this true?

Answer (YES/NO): YES